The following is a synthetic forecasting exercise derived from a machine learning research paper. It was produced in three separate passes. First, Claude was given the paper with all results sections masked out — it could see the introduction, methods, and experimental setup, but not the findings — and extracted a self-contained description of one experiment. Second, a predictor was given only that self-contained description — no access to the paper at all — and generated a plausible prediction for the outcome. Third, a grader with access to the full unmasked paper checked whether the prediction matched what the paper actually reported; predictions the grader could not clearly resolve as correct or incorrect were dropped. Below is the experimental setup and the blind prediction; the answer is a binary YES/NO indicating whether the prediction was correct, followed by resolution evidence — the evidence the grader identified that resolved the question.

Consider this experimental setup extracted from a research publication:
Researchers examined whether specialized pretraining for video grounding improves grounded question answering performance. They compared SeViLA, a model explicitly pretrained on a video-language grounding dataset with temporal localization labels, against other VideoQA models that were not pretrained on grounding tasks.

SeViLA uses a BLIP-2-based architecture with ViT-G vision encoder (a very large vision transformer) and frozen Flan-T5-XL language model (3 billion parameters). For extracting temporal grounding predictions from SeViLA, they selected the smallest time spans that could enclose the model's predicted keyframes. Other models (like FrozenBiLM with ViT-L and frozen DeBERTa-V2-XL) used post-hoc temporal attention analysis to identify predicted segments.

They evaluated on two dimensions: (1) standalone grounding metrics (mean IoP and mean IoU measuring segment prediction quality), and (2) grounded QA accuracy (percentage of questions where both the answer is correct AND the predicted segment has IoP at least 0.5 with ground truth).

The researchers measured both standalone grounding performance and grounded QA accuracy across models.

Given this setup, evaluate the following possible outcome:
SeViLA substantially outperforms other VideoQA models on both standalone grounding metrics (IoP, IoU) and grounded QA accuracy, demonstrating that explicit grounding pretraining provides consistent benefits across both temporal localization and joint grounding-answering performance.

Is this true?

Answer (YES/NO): NO